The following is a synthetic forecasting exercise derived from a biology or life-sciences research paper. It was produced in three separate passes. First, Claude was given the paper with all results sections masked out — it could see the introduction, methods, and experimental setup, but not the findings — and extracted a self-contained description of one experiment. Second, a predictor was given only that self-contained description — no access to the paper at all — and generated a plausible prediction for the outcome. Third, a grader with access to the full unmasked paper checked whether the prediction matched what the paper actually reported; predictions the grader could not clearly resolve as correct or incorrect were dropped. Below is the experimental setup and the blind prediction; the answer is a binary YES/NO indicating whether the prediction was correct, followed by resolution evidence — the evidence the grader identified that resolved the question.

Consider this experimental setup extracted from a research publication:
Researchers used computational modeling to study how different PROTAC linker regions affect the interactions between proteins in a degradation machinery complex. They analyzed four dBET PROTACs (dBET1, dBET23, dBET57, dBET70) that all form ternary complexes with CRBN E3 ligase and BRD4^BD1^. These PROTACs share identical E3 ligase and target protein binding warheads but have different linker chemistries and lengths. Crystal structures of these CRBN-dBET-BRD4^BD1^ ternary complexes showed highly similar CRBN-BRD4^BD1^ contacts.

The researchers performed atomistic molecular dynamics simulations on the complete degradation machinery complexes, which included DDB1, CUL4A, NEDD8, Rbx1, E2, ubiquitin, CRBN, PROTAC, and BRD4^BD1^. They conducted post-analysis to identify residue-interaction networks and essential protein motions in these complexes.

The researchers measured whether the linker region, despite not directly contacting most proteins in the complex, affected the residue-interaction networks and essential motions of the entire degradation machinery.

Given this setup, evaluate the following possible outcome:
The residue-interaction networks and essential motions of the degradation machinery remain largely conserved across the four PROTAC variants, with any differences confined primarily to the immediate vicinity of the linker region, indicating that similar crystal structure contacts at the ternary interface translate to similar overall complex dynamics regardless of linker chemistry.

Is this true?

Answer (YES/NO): NO